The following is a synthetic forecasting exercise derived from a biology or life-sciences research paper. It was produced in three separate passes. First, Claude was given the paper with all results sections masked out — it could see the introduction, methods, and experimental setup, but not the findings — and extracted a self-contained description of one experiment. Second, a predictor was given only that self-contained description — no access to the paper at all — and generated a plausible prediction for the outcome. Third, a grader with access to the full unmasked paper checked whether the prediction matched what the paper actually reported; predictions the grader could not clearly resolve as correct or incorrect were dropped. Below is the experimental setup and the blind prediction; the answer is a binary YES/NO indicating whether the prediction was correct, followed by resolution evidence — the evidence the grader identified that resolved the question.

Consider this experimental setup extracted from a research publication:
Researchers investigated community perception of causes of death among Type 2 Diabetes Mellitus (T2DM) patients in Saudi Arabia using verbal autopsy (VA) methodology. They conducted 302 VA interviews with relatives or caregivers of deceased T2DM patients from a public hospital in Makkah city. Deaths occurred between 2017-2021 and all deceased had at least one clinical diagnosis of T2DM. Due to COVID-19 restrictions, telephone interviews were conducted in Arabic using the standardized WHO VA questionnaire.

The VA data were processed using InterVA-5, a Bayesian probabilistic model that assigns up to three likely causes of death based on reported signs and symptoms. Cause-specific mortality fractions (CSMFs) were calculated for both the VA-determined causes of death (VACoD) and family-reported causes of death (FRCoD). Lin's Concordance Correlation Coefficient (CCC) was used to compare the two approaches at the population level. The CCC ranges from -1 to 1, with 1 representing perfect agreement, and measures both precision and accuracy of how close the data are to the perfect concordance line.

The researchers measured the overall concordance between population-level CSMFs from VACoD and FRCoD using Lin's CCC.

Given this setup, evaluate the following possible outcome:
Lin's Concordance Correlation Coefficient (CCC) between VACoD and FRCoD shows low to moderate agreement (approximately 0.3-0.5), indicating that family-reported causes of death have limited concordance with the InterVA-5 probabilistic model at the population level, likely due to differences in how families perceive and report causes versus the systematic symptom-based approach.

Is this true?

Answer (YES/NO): NO